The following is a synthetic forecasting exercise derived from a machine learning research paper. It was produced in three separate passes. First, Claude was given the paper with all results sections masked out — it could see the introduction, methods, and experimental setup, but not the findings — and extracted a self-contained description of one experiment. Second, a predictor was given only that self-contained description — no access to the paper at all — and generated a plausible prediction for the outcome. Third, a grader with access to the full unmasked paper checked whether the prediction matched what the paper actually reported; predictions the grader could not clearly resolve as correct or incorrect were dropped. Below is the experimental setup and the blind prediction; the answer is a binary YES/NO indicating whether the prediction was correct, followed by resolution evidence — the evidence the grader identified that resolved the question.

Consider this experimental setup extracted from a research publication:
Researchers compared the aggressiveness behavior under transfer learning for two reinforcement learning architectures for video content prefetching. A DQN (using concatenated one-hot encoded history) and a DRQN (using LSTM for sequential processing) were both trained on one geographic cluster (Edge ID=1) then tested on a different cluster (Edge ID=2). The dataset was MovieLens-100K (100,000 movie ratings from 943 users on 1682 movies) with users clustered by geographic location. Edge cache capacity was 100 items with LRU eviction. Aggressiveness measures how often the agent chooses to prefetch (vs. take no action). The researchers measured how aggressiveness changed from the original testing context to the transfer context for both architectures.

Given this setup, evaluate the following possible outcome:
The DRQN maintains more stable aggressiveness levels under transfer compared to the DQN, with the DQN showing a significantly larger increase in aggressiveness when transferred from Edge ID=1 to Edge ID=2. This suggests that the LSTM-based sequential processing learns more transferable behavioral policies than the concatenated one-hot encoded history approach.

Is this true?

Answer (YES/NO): NO